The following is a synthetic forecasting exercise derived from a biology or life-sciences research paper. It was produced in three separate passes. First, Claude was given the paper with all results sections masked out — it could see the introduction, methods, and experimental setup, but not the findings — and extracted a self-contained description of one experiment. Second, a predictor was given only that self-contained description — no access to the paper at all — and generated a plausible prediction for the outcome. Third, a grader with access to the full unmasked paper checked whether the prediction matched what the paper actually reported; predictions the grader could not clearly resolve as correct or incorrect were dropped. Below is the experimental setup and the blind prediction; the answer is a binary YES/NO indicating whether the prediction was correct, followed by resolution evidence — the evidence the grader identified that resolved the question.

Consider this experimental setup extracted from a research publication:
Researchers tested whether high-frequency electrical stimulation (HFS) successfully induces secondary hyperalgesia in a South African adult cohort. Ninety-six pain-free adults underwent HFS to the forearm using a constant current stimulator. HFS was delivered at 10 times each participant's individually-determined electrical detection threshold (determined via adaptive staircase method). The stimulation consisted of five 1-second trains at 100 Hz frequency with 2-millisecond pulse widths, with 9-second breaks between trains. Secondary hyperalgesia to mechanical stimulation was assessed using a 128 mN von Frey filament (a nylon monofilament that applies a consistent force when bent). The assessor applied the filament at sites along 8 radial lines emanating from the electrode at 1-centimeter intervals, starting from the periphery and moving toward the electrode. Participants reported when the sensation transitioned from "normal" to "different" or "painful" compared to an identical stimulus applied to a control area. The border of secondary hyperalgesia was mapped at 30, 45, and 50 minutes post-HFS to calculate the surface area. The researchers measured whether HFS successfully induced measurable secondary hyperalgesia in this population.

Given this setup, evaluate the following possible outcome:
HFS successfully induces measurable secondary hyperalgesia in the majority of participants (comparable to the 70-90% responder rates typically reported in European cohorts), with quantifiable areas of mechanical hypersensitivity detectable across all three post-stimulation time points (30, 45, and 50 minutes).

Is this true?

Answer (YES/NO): YES